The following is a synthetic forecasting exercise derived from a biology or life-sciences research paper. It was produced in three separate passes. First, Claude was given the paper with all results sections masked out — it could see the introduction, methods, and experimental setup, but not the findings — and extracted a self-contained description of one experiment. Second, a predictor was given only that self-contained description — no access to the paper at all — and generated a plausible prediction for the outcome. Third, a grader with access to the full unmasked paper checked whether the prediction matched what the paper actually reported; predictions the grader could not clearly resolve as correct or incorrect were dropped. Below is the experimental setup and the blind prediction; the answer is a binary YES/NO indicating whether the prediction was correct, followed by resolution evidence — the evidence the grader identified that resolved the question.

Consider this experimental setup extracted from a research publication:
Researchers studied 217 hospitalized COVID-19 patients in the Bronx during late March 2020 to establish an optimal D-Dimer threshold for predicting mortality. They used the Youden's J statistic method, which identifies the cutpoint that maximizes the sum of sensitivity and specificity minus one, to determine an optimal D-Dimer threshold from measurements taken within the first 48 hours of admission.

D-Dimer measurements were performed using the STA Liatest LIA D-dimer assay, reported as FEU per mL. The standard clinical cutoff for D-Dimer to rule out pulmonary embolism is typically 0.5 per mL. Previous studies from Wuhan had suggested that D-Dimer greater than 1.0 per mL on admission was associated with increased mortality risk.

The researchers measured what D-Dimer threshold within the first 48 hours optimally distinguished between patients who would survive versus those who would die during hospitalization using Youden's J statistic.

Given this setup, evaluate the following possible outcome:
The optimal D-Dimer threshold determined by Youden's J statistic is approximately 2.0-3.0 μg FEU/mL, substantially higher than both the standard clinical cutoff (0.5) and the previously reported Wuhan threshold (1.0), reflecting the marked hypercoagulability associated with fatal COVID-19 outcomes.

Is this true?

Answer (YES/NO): NO